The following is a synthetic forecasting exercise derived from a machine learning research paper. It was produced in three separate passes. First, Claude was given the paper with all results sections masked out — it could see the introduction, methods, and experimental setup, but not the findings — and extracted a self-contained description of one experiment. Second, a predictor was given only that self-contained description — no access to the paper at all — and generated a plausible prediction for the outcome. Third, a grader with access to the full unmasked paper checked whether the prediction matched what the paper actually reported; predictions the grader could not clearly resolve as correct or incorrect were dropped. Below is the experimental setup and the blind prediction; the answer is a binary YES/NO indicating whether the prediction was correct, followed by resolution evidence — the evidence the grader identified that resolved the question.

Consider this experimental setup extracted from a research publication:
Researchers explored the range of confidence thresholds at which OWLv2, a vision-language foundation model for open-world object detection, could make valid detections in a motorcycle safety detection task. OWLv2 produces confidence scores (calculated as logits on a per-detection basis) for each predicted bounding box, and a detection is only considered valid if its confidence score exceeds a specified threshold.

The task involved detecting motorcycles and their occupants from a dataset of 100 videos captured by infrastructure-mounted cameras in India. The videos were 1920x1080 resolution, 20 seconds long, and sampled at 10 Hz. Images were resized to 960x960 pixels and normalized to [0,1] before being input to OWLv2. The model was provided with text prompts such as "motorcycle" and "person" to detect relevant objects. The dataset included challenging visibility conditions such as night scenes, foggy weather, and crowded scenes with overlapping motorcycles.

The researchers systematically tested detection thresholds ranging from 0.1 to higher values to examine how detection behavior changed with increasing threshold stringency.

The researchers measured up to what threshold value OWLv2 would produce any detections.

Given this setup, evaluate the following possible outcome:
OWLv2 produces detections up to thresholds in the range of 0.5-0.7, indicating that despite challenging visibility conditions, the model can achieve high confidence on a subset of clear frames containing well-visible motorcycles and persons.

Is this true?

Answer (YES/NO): YES